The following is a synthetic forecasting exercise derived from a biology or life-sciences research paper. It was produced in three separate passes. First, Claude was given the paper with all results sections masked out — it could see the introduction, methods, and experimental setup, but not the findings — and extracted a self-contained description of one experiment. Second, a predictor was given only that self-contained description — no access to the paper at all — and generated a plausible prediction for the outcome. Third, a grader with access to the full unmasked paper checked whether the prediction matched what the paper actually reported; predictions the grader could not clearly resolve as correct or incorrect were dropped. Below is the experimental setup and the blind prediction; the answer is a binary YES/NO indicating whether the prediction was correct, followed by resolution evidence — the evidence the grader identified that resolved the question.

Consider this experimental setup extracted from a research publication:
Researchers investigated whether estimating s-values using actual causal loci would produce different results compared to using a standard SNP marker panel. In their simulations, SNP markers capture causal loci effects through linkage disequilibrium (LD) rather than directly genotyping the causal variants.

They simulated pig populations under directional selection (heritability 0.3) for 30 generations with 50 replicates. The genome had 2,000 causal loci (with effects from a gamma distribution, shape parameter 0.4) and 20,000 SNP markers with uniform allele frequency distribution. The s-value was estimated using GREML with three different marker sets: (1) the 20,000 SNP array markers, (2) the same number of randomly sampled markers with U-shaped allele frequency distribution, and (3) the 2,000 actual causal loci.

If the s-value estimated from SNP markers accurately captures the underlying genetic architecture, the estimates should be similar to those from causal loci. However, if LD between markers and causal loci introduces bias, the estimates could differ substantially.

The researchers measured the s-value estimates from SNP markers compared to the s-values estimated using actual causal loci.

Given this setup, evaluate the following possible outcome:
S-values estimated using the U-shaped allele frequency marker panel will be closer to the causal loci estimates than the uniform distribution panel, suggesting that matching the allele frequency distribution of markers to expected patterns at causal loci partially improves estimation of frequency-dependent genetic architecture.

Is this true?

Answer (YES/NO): NO